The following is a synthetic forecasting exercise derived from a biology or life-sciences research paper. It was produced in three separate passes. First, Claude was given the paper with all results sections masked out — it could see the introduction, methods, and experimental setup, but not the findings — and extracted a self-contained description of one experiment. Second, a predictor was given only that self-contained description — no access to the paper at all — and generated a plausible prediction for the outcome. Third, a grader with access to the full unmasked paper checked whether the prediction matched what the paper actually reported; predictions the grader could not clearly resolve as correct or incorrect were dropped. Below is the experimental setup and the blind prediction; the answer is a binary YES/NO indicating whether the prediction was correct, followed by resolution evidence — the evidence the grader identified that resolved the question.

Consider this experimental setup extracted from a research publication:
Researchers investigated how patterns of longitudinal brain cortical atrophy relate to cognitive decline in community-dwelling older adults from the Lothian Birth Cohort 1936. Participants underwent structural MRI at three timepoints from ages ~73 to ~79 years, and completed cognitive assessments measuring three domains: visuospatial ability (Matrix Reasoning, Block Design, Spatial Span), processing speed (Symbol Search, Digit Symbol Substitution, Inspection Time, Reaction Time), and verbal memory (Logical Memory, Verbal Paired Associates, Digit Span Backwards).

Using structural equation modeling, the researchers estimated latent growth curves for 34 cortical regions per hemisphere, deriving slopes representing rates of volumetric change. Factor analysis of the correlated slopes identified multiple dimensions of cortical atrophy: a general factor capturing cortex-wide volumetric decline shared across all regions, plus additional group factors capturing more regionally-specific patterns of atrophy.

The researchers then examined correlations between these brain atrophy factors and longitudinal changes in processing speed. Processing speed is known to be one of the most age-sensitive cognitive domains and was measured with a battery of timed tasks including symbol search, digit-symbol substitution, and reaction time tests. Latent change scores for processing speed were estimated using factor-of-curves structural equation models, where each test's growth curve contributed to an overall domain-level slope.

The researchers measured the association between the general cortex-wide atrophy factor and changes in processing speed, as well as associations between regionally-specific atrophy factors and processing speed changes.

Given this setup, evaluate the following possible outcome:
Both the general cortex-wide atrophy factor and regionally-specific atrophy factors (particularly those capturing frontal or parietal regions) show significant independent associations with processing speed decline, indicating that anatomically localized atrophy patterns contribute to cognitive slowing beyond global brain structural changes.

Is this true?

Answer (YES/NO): NO